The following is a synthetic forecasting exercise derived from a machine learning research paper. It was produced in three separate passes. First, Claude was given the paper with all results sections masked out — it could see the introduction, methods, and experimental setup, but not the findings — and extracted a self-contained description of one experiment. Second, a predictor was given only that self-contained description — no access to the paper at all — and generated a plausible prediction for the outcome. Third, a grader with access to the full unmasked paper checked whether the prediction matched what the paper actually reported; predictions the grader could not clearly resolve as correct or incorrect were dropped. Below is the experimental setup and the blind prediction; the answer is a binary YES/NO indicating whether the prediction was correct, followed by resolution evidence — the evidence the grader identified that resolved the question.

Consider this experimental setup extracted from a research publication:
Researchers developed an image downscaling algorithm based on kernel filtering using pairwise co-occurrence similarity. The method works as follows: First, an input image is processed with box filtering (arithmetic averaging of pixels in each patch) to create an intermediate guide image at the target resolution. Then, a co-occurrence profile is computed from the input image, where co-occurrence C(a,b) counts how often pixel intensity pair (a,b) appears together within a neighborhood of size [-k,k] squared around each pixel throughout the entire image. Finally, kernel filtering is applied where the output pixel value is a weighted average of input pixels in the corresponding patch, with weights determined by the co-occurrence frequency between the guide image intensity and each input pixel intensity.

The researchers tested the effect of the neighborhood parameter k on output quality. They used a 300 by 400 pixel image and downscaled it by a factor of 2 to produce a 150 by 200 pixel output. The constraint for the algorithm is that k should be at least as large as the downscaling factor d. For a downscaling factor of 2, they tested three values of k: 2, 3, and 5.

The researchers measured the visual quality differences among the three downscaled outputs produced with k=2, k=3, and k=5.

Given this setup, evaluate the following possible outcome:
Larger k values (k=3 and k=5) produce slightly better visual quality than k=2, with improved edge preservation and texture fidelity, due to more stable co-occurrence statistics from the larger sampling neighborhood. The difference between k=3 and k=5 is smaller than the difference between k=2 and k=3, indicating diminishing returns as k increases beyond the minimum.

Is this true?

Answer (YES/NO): NO